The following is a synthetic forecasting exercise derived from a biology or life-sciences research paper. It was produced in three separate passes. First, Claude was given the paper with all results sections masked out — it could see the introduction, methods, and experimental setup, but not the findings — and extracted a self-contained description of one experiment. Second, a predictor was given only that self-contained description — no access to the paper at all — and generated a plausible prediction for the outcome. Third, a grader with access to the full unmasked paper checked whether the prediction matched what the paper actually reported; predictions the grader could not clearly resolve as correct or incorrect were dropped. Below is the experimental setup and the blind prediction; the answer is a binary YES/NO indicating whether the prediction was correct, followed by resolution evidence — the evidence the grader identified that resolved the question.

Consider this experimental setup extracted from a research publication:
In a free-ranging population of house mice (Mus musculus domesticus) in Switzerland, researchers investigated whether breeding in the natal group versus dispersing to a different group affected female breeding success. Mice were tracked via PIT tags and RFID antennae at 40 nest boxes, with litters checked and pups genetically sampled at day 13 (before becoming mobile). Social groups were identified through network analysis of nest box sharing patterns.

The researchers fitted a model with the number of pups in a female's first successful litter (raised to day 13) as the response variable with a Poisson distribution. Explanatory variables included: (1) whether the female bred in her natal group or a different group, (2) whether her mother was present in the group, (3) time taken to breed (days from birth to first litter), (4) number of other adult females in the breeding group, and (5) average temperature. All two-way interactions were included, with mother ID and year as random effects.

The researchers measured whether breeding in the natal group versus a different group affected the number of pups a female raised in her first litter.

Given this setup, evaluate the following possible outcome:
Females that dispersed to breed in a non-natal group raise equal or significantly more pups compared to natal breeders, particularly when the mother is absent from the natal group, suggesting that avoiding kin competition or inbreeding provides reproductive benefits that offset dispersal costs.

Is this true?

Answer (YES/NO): NO